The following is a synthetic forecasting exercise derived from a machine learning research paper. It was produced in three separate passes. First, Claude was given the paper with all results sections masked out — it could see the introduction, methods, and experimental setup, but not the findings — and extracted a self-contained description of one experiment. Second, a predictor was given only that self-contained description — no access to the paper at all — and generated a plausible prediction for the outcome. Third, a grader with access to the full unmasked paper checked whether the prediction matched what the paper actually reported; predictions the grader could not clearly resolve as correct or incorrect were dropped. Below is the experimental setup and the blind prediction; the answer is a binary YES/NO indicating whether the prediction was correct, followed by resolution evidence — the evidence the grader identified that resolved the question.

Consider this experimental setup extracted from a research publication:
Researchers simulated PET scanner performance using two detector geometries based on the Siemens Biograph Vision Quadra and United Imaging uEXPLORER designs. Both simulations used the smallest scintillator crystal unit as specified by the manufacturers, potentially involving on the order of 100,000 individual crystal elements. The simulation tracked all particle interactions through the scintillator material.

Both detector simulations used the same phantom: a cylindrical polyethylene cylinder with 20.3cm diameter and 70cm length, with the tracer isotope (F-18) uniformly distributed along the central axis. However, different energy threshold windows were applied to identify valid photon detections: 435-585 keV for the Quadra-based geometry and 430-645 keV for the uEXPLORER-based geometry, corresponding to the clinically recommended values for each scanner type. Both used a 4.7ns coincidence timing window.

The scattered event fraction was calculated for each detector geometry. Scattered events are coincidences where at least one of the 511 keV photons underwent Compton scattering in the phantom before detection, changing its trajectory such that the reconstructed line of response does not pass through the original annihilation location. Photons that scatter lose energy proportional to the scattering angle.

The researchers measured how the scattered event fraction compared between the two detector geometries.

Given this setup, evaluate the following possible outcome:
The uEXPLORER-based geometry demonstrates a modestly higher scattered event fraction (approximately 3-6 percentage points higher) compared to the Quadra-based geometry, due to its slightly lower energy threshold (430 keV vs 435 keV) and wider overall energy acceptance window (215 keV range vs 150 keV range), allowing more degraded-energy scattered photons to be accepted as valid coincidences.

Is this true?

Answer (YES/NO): NO